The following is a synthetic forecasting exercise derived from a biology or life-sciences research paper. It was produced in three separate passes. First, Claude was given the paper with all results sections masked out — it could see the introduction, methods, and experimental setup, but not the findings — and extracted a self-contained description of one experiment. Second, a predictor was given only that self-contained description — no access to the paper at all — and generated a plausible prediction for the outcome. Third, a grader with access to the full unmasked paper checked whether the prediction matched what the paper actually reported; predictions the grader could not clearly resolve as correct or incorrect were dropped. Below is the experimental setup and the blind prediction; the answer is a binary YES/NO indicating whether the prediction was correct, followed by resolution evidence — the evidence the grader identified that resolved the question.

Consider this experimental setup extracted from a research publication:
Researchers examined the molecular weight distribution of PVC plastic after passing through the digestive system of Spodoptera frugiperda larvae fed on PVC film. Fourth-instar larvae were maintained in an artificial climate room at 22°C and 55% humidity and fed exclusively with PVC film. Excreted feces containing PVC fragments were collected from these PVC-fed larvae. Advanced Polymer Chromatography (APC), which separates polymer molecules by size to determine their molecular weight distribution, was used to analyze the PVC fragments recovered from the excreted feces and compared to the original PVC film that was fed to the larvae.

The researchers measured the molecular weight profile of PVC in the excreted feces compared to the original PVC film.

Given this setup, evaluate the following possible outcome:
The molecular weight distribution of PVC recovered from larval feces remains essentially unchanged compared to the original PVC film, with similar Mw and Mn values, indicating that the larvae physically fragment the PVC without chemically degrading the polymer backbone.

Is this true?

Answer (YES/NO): NO